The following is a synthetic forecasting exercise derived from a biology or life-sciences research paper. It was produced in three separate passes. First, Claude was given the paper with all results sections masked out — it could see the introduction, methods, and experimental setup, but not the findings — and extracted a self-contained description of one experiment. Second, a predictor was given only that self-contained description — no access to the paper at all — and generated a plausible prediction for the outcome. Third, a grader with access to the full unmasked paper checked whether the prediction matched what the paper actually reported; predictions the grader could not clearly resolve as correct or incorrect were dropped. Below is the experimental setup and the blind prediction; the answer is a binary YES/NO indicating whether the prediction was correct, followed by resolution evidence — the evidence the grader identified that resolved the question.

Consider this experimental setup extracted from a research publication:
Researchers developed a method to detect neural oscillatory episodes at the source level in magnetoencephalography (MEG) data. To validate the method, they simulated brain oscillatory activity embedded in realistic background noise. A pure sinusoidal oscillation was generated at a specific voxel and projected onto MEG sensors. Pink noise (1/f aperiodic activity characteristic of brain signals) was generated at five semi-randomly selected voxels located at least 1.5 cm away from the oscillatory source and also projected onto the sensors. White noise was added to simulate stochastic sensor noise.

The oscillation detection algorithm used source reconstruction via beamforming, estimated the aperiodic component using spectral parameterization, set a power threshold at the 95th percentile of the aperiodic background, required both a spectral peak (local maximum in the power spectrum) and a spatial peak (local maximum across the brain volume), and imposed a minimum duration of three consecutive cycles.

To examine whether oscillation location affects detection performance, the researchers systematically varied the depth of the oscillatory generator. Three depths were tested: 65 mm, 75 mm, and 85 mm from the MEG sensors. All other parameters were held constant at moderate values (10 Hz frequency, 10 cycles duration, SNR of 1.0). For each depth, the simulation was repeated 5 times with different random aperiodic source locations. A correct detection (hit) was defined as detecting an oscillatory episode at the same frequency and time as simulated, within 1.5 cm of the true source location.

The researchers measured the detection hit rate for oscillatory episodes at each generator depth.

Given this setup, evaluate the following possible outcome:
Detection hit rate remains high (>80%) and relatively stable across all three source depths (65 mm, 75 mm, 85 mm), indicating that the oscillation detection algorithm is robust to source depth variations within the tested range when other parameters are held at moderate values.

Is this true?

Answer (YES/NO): YES